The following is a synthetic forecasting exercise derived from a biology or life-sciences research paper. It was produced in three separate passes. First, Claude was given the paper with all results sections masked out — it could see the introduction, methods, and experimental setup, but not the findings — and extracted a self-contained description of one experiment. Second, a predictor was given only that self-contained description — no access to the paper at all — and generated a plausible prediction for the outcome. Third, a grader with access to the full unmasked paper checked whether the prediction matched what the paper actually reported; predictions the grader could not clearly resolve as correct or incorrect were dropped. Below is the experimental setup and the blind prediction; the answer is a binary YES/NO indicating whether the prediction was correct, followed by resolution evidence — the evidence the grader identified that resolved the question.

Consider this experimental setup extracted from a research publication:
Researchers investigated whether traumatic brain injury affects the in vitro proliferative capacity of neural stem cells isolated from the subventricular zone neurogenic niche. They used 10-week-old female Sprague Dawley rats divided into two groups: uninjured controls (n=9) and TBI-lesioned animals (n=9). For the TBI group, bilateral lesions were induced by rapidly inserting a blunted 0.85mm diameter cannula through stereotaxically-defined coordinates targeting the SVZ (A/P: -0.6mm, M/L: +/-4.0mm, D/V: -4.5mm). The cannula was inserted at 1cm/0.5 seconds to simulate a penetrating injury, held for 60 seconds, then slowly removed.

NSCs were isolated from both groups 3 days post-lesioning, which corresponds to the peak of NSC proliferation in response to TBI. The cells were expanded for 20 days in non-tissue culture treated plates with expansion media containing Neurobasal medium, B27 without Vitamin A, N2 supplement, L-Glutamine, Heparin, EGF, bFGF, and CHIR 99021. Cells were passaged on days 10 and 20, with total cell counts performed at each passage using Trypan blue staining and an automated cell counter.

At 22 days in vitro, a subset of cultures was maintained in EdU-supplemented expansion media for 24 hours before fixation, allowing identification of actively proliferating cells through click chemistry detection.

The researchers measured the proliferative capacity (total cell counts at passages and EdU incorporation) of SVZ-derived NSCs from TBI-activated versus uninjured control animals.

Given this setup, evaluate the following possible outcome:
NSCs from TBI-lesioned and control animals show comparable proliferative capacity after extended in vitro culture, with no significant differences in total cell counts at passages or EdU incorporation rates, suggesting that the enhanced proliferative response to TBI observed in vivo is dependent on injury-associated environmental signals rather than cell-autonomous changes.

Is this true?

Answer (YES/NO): NO